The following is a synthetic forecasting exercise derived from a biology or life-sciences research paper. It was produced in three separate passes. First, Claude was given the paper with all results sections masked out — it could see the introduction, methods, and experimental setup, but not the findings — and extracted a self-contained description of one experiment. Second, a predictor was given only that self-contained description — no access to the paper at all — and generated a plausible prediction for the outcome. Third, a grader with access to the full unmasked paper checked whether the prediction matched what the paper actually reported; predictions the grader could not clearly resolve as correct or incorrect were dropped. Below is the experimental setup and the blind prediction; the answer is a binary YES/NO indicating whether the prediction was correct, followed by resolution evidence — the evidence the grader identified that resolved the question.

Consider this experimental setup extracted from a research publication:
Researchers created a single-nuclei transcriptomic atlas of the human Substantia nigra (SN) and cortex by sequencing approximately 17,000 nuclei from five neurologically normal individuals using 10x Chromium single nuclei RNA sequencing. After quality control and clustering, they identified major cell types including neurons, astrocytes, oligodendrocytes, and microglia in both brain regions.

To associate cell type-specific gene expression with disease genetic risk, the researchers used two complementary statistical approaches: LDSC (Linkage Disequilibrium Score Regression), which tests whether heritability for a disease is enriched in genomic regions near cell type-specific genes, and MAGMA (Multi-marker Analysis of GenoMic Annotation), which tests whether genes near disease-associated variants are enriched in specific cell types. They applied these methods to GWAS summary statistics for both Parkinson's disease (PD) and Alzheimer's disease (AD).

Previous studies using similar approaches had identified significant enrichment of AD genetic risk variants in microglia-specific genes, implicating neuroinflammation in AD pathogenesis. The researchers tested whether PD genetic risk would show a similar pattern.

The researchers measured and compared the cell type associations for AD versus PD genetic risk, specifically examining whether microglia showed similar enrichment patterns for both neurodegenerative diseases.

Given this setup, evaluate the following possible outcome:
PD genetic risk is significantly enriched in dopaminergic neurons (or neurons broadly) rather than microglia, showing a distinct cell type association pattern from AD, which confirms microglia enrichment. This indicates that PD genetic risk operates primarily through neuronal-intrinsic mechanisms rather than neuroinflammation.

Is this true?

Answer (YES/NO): YES